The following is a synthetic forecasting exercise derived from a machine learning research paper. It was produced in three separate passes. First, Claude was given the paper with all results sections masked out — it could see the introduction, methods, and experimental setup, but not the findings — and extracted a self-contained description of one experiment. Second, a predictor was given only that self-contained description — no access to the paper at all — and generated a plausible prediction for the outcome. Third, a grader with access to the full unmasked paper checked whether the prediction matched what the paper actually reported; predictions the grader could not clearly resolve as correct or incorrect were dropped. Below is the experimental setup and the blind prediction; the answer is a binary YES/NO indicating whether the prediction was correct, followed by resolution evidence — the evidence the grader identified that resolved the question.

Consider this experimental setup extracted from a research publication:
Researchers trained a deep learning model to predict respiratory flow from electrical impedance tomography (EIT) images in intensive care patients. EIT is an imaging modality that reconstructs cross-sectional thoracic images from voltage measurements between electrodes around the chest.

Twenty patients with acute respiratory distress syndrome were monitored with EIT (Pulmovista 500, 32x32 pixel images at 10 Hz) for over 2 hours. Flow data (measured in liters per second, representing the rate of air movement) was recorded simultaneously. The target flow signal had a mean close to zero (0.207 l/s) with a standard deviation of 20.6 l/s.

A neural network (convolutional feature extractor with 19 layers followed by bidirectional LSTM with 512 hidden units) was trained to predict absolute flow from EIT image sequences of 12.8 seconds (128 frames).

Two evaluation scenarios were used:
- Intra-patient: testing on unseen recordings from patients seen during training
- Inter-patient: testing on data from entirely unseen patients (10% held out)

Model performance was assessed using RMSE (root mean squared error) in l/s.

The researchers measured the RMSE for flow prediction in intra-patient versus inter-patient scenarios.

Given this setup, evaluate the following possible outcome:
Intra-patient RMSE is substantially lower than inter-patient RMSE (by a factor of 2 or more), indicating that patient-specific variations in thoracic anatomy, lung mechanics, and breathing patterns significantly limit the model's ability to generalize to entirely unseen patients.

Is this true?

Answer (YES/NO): NO